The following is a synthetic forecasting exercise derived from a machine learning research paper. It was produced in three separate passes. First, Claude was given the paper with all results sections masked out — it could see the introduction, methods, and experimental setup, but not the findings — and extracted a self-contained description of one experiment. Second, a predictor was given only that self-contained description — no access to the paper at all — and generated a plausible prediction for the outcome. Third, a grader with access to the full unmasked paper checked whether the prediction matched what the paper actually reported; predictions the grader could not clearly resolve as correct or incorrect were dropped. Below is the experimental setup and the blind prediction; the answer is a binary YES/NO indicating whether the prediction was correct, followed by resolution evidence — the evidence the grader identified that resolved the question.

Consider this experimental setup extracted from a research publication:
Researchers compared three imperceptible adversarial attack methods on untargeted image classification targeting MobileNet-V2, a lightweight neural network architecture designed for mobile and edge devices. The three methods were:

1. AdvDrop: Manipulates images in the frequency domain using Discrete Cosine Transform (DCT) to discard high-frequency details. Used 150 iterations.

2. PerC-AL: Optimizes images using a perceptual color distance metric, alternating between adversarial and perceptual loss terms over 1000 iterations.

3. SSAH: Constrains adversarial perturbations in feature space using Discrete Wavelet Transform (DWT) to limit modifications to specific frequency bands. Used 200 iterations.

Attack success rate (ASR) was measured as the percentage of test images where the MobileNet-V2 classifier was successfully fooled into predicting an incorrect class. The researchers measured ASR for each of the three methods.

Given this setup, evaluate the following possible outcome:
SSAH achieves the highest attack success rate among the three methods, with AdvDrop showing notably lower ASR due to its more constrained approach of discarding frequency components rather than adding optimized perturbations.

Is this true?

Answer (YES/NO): NO